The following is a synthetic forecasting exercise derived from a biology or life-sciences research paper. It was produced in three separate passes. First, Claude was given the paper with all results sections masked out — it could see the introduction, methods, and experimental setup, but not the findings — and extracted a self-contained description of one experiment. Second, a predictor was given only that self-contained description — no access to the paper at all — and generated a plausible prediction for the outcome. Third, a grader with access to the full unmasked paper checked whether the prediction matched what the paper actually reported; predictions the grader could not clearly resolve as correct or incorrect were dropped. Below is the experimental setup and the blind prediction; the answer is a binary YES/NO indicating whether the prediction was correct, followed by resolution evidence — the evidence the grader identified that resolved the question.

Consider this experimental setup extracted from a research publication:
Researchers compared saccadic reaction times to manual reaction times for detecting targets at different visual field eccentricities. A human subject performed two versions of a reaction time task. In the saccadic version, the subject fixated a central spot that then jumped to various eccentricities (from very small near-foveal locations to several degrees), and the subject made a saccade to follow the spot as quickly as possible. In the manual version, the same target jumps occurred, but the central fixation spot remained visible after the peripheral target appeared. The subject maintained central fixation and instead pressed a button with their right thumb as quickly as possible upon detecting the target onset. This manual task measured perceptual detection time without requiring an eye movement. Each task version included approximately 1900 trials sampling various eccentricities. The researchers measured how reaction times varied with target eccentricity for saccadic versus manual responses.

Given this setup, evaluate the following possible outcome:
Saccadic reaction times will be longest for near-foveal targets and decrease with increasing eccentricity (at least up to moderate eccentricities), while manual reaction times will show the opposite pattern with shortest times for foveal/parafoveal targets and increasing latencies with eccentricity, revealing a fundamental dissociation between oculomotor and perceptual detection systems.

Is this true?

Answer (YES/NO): NO